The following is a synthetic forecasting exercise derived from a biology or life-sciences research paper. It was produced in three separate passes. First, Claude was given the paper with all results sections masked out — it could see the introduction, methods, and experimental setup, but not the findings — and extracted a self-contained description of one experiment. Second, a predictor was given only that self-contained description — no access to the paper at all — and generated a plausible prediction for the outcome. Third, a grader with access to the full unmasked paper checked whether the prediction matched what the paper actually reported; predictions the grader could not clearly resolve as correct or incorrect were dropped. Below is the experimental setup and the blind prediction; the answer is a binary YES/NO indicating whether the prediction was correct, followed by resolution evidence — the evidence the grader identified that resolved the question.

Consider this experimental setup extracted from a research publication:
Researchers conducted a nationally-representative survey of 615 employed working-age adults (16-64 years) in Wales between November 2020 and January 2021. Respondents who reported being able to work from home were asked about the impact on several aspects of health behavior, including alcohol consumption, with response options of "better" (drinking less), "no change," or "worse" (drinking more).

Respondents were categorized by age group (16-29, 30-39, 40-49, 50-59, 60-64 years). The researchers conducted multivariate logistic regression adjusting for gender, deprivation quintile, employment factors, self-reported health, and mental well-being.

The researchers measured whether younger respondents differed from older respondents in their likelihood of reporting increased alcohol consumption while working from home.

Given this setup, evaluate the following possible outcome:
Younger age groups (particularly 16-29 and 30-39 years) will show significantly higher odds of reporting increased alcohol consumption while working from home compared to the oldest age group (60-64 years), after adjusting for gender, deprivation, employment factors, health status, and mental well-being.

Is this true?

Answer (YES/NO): NO